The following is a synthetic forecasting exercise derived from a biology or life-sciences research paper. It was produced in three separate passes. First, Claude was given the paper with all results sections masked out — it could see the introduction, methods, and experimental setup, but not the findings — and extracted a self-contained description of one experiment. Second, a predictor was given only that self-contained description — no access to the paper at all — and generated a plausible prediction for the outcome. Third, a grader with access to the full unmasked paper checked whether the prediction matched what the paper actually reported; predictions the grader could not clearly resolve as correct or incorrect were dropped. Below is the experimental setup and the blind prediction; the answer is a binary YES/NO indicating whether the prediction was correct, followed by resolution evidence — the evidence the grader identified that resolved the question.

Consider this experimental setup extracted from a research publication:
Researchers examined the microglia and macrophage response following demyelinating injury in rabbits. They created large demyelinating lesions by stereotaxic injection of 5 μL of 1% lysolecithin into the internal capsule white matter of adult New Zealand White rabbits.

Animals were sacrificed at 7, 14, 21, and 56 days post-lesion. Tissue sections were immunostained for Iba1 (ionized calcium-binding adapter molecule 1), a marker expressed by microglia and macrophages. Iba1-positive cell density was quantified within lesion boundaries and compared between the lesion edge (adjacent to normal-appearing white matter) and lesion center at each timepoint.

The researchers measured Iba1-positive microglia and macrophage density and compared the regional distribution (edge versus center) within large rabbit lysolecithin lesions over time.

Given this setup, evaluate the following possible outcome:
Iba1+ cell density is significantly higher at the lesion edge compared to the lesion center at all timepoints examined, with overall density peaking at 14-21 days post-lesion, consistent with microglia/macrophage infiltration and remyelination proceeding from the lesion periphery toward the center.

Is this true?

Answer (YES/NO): NO